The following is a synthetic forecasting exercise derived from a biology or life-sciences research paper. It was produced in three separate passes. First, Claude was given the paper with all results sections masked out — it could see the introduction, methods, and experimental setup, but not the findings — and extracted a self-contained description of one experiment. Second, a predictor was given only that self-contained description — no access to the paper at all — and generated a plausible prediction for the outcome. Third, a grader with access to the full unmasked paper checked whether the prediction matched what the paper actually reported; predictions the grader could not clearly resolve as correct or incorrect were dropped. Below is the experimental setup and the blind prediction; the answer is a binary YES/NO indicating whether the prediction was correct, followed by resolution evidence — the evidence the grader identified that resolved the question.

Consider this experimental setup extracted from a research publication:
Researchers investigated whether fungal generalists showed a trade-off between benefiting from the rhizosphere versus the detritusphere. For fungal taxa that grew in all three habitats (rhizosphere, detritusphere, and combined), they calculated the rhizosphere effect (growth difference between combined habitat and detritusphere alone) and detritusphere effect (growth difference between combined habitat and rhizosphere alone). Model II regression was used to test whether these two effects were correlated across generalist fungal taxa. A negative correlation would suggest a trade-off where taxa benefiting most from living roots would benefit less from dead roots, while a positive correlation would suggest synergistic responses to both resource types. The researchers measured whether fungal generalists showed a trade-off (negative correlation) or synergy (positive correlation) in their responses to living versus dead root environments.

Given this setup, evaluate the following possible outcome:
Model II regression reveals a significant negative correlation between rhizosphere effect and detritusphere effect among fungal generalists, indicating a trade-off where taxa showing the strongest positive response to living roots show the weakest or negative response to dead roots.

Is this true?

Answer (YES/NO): NO